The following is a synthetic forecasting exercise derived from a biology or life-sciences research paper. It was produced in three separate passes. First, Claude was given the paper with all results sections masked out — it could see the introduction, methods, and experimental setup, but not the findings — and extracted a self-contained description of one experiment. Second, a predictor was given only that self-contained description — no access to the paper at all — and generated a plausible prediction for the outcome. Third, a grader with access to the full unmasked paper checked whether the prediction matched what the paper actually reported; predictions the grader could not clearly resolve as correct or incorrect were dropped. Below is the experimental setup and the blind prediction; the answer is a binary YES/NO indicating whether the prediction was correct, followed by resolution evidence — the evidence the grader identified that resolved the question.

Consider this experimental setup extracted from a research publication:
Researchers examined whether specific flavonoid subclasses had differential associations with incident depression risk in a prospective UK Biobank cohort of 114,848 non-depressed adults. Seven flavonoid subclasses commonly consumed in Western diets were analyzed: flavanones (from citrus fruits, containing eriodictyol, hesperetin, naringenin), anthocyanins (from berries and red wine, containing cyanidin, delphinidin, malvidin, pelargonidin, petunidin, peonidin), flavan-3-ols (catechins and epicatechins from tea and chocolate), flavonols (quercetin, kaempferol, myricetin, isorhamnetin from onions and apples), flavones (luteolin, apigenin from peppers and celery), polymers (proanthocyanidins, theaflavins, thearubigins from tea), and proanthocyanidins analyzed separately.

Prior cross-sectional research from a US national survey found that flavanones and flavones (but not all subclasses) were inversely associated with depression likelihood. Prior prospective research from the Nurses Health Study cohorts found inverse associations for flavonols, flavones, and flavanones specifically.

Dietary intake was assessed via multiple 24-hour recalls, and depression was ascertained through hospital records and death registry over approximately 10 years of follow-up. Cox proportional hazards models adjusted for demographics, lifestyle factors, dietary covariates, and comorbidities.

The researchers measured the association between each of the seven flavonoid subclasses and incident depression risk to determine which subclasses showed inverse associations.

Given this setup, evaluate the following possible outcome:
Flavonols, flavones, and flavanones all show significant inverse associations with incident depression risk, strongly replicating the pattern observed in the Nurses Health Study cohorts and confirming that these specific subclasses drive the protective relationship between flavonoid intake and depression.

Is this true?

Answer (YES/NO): NO